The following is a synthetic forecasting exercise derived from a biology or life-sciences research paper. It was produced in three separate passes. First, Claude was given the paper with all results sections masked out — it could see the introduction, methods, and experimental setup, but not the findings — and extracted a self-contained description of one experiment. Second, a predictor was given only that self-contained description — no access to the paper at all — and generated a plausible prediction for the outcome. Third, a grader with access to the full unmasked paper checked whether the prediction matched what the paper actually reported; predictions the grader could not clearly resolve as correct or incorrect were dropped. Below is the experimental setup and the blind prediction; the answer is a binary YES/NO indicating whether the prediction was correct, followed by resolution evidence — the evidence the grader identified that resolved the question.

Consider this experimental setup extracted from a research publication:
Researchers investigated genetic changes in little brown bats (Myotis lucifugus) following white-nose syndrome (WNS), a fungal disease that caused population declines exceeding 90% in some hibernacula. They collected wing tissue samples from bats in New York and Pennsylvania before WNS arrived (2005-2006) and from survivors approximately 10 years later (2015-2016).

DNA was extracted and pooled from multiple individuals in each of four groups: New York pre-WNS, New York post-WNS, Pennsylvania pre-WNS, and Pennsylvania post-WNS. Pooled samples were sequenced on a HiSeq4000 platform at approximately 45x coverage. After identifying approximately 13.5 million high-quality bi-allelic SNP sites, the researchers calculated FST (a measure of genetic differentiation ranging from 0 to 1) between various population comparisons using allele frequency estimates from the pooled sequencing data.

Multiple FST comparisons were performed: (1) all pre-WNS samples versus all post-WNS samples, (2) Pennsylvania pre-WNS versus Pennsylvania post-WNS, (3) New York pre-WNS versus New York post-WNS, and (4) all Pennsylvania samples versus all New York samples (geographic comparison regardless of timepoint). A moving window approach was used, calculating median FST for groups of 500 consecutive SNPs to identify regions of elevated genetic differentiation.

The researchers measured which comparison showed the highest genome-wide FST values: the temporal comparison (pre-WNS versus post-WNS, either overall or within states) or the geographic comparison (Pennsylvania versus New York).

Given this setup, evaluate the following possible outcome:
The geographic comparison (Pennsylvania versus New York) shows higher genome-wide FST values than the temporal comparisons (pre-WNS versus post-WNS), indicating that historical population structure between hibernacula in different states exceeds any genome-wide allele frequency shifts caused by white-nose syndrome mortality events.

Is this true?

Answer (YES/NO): NO